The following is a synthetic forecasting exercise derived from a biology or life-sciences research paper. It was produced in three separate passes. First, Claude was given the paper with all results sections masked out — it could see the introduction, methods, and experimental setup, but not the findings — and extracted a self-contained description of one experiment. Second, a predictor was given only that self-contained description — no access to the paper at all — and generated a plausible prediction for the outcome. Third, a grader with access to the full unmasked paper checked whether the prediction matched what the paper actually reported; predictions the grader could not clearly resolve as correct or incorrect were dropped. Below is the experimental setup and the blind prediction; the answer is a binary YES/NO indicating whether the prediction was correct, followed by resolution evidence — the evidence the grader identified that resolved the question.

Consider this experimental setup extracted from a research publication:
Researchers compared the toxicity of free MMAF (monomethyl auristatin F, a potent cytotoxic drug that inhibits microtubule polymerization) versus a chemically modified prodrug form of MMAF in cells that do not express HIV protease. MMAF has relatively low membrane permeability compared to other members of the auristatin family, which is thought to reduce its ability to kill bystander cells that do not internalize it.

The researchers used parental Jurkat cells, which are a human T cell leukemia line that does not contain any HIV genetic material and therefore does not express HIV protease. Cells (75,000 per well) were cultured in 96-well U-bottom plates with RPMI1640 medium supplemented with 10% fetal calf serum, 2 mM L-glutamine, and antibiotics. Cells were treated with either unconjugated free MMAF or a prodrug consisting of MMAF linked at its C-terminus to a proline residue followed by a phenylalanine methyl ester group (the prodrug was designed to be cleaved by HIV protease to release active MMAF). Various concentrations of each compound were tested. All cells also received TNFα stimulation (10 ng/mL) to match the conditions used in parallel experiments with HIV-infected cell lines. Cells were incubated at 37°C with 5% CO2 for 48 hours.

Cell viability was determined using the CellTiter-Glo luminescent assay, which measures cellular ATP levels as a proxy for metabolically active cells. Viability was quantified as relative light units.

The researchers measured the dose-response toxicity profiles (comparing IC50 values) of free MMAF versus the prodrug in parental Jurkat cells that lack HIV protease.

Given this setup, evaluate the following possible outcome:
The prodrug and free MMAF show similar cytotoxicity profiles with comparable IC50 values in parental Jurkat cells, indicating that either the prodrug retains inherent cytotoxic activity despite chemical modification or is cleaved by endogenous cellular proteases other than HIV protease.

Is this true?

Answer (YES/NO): NO